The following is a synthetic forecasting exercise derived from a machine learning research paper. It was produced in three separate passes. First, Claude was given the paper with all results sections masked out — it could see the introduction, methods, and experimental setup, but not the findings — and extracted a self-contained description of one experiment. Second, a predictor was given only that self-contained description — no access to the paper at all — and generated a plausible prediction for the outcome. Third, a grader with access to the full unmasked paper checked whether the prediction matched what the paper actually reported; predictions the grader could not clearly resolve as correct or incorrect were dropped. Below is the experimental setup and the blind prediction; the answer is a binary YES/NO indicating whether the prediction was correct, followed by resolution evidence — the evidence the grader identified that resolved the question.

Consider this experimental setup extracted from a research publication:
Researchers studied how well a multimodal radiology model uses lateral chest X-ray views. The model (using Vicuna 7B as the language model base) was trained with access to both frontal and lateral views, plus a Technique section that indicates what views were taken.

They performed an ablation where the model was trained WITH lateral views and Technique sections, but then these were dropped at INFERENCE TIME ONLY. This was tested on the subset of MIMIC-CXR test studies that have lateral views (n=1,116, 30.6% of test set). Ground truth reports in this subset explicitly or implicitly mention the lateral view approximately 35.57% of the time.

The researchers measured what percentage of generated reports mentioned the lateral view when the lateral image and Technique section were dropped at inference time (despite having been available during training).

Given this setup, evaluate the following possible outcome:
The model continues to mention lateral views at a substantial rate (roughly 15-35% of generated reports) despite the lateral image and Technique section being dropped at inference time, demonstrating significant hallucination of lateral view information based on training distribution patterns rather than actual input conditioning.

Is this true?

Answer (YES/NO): NO